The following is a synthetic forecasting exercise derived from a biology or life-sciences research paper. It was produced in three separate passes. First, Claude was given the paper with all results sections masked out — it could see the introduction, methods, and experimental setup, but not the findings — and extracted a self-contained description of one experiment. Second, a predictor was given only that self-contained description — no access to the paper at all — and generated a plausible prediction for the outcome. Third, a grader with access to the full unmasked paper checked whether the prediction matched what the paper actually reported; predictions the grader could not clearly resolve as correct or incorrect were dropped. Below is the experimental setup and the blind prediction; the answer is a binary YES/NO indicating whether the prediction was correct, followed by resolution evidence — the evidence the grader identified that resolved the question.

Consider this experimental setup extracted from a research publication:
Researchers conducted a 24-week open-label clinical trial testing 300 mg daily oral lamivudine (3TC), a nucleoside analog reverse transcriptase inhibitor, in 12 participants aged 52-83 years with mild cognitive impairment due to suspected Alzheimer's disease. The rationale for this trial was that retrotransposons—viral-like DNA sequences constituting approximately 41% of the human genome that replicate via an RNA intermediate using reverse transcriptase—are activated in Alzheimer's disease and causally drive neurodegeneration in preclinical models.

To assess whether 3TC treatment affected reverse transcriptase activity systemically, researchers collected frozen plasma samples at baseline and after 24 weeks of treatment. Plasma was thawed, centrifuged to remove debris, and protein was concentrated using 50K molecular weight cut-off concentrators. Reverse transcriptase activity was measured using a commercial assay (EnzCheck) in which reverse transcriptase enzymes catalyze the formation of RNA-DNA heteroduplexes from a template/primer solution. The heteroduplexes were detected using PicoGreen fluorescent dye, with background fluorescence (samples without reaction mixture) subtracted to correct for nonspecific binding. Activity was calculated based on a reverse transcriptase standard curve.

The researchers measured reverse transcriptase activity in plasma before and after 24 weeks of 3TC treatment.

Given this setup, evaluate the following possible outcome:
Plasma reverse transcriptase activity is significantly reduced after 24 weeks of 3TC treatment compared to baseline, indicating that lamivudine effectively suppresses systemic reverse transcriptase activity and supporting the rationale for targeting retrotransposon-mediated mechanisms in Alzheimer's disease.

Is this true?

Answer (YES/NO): NO